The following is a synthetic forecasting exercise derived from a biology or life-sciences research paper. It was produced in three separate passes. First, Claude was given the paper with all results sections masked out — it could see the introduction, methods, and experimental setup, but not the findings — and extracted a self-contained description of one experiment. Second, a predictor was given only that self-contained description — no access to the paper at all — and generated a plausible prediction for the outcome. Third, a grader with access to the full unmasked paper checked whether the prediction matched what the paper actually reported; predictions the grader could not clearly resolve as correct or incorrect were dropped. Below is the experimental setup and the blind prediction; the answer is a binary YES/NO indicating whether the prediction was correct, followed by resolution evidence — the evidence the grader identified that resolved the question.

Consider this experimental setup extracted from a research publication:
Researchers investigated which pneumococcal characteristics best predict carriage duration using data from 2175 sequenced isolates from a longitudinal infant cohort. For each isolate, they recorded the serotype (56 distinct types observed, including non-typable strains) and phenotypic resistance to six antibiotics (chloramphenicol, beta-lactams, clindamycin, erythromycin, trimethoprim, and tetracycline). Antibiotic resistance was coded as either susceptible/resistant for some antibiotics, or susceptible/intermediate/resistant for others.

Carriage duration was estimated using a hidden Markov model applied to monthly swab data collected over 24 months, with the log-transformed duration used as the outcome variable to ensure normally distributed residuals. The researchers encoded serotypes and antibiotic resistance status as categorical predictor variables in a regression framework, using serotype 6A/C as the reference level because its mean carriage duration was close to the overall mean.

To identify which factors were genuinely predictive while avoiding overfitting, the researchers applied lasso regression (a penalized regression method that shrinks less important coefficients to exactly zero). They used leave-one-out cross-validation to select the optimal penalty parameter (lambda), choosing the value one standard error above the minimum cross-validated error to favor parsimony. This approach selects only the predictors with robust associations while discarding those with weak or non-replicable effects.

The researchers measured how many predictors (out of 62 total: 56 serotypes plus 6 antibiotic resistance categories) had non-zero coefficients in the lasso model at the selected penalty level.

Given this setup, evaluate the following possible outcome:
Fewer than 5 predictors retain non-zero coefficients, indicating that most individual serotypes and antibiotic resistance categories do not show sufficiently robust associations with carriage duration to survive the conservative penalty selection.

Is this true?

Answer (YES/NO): NO